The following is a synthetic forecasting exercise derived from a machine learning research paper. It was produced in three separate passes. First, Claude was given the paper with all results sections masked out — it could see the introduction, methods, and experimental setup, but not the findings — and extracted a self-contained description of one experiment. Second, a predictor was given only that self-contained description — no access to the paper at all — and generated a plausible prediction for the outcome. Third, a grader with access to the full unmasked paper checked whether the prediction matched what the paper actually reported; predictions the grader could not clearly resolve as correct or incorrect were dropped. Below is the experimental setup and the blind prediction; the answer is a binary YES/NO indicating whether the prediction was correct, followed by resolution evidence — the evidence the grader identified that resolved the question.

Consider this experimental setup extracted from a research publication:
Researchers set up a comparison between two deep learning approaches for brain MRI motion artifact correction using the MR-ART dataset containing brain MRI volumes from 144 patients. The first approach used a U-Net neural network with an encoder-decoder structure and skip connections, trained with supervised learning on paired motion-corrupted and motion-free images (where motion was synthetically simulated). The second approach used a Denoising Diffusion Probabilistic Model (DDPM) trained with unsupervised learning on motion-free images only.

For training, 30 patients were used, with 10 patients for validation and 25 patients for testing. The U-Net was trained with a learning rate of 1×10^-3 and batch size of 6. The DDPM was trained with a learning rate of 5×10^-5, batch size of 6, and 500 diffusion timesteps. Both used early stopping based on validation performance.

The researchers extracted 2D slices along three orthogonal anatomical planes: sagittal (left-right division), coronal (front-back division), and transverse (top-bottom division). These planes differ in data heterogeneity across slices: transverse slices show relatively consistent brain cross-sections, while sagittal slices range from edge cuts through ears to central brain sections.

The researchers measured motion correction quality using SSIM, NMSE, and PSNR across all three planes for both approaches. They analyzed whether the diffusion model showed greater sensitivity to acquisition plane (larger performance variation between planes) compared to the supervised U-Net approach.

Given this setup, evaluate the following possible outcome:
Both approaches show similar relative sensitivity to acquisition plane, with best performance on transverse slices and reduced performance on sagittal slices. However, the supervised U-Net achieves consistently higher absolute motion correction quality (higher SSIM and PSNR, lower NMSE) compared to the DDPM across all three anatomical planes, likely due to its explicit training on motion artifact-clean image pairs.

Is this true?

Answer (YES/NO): NO